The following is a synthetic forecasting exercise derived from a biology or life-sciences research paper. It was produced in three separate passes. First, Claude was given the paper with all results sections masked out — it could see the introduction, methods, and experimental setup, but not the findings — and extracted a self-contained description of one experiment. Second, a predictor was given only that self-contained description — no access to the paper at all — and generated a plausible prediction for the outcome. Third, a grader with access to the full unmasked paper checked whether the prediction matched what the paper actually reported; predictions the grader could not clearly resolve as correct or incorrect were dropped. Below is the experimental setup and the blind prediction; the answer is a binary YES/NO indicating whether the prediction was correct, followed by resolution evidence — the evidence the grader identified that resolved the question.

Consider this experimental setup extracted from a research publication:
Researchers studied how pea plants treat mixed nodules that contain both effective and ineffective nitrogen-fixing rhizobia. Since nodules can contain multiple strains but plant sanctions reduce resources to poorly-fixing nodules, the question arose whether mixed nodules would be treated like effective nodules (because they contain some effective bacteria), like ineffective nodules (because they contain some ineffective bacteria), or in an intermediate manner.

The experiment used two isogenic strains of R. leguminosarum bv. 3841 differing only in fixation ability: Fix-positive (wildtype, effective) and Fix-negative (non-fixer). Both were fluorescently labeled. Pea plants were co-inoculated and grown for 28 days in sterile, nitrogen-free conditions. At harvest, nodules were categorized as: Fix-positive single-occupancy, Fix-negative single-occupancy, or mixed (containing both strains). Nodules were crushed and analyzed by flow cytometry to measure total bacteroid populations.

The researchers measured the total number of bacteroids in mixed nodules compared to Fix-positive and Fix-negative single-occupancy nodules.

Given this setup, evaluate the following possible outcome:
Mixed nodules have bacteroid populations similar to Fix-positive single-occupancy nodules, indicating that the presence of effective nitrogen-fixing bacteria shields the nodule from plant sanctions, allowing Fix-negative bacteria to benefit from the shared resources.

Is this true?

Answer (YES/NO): NO